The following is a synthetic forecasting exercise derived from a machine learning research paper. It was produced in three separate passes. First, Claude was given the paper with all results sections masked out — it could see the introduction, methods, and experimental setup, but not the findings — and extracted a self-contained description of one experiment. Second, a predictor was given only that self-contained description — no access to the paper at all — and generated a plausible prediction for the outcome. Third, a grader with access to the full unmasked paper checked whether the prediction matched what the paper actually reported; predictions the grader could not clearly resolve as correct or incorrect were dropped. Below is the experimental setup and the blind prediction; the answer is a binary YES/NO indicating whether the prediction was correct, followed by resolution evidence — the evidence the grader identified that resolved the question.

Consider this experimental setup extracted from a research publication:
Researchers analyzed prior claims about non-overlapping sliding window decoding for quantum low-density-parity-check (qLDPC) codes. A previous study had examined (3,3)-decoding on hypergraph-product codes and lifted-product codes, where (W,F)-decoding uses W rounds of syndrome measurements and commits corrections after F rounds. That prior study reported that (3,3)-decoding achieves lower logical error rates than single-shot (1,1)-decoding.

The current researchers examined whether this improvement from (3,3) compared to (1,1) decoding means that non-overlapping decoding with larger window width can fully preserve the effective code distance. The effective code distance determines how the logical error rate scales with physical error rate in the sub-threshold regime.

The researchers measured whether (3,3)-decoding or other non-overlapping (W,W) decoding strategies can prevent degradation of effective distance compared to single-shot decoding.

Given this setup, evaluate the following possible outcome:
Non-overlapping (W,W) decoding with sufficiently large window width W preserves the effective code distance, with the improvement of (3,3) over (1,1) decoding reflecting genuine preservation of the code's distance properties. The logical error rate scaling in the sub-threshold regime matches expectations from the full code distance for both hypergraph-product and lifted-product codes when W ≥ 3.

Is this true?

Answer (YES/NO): NO